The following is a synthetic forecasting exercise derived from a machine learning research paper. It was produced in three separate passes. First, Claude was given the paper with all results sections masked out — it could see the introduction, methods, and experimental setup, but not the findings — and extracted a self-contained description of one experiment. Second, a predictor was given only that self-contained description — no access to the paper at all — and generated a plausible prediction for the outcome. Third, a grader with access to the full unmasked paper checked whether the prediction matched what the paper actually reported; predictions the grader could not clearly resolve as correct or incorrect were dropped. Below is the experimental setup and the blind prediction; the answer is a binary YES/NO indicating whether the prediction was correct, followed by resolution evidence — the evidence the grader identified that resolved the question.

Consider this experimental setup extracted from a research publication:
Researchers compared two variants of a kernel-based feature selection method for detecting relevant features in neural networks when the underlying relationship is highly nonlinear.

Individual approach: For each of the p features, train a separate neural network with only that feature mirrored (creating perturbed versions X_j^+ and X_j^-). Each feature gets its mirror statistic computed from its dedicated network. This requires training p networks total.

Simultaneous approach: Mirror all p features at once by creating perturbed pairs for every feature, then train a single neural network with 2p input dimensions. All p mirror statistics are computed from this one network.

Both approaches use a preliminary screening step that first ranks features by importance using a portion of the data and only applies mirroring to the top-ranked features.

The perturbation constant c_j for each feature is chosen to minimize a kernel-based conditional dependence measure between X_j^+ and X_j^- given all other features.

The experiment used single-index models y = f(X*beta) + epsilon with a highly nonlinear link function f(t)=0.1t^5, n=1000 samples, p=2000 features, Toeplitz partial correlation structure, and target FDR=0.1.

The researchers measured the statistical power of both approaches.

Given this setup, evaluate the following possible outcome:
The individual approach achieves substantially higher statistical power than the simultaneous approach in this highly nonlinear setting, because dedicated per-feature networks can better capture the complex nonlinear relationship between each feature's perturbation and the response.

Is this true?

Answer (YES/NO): NO